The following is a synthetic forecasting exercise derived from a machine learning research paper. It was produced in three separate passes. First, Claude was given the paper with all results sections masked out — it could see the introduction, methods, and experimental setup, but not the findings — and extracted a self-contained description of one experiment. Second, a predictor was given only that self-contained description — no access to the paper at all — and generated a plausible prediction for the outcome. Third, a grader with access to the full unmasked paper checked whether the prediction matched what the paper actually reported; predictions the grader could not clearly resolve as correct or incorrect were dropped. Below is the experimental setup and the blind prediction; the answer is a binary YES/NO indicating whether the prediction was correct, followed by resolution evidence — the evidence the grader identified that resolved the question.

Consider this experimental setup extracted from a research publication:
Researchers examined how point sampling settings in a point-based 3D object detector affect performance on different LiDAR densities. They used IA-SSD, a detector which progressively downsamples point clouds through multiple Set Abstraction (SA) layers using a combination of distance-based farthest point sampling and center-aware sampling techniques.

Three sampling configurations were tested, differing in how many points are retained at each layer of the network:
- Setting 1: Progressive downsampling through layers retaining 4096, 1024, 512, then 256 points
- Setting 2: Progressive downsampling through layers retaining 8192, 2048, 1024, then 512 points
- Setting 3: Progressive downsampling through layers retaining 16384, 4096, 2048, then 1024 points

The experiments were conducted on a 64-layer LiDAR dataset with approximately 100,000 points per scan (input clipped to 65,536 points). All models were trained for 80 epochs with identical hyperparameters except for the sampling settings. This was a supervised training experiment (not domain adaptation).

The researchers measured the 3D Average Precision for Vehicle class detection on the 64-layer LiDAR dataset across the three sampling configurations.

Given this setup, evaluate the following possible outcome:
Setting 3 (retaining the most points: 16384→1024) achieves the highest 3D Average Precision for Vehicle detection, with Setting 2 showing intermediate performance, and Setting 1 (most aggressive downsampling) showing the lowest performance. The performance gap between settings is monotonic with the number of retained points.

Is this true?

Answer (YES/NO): YES